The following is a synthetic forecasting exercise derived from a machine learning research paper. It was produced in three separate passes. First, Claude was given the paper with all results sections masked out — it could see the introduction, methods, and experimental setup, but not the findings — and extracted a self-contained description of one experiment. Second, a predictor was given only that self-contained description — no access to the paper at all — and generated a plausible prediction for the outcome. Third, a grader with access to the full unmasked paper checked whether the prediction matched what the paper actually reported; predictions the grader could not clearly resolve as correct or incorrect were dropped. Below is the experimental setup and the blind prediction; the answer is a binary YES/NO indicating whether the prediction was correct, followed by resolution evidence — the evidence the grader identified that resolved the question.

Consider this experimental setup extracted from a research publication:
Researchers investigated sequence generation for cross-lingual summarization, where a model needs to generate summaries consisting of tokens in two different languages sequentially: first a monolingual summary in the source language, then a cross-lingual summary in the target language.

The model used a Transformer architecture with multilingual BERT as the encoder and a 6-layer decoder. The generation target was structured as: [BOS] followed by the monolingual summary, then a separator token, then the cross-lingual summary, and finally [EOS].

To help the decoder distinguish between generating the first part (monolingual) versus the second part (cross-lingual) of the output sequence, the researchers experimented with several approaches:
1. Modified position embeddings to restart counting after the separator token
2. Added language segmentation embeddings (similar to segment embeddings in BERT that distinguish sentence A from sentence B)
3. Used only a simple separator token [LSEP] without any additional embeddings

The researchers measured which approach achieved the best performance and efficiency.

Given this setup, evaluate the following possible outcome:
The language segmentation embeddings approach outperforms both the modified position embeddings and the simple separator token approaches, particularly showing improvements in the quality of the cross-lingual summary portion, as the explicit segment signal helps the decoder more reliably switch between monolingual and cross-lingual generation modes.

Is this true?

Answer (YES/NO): NO